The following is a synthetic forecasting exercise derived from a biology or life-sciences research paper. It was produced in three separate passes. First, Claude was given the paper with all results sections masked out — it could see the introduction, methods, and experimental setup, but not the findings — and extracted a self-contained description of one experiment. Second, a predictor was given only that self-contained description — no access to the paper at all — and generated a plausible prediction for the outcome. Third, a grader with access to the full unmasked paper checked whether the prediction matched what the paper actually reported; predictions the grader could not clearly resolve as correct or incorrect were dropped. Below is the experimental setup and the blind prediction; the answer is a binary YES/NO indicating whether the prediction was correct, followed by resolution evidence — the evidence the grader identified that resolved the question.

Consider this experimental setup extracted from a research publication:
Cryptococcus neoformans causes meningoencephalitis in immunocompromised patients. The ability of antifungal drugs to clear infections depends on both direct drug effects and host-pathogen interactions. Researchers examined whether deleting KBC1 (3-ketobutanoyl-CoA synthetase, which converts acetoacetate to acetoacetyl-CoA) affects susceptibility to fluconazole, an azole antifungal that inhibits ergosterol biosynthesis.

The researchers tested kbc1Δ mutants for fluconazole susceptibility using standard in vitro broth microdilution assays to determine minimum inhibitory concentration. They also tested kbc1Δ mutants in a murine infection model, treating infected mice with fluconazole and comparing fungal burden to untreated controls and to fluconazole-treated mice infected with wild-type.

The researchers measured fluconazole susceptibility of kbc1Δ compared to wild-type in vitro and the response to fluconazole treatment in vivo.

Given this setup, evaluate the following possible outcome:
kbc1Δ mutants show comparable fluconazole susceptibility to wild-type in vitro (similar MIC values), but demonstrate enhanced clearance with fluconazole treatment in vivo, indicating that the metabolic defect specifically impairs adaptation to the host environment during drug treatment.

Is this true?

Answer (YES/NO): NO